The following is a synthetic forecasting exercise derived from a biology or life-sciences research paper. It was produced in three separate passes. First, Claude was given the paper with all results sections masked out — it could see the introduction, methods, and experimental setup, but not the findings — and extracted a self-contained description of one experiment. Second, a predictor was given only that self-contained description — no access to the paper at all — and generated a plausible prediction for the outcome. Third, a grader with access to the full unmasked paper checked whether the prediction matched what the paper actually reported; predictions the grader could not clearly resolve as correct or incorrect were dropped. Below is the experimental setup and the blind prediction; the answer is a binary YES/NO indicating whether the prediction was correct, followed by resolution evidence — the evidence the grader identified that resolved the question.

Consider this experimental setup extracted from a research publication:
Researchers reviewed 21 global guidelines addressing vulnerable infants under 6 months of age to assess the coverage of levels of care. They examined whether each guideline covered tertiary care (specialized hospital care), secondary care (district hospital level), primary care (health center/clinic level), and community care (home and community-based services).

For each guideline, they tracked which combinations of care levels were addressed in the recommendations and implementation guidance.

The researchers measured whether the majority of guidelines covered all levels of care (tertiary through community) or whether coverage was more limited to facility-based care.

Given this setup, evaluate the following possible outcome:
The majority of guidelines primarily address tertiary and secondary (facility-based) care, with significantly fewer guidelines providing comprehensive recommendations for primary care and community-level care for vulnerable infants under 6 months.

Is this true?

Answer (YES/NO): NO